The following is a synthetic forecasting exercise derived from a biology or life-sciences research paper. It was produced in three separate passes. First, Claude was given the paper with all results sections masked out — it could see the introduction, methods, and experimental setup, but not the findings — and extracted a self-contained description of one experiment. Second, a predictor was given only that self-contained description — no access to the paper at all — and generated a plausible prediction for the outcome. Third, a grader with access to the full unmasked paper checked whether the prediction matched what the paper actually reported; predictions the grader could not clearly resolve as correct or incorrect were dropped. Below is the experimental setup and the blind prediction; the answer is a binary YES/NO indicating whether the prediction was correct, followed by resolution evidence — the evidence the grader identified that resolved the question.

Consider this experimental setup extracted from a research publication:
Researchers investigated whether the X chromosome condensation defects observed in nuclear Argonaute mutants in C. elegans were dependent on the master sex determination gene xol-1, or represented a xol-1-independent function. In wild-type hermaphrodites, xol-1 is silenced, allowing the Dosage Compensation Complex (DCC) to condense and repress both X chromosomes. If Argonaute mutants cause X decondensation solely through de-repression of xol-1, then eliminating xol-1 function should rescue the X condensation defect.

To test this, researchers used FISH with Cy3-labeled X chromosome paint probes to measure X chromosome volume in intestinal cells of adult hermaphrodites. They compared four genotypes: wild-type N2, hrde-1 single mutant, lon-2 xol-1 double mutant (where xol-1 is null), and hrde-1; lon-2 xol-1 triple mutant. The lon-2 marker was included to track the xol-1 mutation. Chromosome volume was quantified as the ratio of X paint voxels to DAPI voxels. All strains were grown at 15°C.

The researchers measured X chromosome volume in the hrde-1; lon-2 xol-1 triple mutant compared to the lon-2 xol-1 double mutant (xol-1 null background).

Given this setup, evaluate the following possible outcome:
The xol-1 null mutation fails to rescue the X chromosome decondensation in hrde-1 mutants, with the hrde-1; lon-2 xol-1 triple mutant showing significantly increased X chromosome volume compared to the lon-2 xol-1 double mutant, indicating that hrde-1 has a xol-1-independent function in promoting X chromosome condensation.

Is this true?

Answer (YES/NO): YES